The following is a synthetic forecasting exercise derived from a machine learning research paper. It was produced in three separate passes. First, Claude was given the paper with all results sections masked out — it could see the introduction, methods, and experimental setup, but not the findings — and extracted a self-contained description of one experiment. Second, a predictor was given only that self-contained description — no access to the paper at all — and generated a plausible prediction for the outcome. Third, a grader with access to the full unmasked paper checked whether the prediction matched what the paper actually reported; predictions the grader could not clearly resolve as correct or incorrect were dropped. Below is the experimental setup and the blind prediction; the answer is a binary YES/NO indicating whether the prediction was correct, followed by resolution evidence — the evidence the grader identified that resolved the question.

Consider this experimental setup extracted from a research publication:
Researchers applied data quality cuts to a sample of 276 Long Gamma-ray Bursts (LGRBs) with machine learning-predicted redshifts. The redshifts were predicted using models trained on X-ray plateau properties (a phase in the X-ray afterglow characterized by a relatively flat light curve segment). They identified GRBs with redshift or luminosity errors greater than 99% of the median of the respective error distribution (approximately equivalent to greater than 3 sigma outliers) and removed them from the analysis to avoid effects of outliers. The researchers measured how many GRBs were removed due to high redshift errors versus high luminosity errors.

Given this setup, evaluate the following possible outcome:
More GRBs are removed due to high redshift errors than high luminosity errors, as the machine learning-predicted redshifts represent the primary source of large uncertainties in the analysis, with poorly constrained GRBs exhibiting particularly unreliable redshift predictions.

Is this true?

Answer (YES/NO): YES